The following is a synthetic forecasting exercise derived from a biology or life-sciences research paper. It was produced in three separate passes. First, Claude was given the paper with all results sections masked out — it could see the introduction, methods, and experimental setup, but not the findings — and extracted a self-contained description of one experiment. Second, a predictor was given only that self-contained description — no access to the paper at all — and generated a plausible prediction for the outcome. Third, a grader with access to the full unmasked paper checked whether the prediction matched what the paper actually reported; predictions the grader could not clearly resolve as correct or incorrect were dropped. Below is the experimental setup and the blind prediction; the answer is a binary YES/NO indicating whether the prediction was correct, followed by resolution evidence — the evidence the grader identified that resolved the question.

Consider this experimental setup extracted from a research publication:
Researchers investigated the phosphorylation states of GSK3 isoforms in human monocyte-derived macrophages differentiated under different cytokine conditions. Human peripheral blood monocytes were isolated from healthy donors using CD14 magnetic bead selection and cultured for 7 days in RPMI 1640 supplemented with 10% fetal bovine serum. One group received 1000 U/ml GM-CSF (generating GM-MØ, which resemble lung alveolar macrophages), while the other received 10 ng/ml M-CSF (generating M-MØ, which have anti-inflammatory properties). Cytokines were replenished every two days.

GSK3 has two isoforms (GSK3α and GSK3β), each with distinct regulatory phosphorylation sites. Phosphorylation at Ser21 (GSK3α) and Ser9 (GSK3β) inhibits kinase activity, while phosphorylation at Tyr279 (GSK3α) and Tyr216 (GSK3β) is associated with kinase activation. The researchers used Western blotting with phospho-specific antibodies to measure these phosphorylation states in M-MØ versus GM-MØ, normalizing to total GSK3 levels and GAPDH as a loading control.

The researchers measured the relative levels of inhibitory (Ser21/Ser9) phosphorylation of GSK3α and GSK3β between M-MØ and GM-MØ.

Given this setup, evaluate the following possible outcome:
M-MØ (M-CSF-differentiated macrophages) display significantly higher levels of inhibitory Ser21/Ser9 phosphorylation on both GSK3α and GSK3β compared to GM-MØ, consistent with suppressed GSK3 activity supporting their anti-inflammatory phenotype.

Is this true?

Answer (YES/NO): YES